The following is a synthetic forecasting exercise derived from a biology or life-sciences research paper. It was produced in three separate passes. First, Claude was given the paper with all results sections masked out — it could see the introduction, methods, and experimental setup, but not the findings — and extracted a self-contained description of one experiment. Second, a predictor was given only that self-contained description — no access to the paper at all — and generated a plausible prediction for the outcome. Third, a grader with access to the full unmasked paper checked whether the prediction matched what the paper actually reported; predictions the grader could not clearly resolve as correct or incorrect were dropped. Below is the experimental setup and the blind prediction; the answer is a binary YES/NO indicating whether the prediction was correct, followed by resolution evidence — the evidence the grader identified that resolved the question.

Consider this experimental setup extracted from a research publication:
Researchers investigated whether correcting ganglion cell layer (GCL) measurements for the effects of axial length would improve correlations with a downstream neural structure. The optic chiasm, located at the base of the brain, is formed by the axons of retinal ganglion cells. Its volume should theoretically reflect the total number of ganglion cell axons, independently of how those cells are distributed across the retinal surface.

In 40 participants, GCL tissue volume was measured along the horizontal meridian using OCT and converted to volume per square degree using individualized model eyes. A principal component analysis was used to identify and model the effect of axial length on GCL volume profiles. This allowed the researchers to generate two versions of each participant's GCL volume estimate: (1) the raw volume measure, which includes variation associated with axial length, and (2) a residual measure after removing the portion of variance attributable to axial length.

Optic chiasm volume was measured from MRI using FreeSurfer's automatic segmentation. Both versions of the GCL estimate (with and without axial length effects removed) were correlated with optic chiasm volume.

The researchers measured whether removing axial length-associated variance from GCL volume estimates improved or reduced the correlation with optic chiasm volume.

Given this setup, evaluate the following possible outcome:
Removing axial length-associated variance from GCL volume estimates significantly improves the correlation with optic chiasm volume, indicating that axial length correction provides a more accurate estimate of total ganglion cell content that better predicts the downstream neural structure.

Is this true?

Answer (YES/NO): NO